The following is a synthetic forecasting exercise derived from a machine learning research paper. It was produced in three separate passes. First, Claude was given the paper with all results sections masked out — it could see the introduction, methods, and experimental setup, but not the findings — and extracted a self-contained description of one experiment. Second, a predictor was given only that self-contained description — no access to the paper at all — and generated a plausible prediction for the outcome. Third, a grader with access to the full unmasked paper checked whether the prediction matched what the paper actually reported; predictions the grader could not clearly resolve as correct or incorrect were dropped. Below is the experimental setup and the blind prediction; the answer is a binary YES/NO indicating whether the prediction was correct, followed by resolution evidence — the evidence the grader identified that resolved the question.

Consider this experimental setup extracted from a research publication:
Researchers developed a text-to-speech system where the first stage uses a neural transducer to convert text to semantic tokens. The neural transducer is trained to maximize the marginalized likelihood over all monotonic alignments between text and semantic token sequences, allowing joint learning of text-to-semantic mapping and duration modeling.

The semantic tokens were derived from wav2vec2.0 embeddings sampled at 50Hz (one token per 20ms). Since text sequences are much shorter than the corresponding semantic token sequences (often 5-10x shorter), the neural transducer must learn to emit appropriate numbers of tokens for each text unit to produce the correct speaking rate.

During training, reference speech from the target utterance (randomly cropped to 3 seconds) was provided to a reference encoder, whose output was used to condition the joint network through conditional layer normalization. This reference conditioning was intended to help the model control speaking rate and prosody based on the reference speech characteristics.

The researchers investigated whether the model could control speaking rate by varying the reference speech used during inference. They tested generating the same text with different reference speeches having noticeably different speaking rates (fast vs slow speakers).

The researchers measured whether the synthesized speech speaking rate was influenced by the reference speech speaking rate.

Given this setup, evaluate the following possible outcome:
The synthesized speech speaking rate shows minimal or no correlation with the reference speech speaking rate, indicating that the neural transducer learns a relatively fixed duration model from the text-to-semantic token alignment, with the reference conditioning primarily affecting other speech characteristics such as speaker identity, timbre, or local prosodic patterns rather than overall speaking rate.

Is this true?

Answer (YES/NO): NO